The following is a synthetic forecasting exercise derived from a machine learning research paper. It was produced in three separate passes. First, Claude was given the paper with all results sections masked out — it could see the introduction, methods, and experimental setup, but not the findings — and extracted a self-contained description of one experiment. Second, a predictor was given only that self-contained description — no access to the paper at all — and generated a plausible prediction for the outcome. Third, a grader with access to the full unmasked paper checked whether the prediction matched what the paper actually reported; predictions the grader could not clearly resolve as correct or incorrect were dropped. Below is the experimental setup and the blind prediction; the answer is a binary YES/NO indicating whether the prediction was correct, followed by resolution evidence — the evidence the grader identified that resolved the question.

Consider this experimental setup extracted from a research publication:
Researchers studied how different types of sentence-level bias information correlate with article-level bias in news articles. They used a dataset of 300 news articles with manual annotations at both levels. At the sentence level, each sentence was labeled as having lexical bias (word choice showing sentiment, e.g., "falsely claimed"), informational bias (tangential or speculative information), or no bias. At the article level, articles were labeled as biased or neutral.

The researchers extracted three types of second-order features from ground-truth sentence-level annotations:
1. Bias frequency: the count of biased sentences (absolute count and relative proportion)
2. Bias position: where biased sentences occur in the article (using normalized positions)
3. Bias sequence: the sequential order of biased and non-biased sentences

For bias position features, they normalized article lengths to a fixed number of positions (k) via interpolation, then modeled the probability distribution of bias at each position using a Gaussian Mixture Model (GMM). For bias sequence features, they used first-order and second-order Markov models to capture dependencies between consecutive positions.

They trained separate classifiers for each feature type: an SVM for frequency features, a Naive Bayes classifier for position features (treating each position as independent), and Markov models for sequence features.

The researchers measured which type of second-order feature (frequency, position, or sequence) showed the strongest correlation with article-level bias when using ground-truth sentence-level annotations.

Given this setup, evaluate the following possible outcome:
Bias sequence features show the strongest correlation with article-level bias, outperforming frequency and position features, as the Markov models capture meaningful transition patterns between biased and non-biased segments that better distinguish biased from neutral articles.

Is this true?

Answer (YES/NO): NO